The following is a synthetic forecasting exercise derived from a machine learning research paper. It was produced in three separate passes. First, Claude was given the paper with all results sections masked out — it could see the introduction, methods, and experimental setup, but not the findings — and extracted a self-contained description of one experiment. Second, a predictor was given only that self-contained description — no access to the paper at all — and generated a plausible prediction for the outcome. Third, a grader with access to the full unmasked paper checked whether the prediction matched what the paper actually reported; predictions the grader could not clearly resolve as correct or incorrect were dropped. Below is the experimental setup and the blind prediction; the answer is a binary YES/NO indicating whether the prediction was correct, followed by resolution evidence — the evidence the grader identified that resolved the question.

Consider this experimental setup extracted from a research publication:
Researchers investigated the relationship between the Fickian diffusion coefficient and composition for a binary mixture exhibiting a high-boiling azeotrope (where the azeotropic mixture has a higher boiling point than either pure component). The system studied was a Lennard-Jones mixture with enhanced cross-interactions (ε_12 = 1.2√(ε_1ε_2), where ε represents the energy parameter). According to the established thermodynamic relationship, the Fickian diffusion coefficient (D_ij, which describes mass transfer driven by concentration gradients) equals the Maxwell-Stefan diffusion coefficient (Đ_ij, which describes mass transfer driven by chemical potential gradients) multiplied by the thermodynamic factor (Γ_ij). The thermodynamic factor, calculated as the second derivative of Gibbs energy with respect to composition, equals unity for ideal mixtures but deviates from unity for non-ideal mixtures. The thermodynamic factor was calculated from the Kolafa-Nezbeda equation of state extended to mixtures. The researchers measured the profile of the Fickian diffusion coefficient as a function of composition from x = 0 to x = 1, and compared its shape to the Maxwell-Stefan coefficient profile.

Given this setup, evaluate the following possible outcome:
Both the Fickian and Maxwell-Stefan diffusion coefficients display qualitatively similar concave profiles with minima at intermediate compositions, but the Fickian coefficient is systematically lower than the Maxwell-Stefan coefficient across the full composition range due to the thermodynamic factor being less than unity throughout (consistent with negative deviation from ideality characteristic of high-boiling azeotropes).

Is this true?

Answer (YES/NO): NO